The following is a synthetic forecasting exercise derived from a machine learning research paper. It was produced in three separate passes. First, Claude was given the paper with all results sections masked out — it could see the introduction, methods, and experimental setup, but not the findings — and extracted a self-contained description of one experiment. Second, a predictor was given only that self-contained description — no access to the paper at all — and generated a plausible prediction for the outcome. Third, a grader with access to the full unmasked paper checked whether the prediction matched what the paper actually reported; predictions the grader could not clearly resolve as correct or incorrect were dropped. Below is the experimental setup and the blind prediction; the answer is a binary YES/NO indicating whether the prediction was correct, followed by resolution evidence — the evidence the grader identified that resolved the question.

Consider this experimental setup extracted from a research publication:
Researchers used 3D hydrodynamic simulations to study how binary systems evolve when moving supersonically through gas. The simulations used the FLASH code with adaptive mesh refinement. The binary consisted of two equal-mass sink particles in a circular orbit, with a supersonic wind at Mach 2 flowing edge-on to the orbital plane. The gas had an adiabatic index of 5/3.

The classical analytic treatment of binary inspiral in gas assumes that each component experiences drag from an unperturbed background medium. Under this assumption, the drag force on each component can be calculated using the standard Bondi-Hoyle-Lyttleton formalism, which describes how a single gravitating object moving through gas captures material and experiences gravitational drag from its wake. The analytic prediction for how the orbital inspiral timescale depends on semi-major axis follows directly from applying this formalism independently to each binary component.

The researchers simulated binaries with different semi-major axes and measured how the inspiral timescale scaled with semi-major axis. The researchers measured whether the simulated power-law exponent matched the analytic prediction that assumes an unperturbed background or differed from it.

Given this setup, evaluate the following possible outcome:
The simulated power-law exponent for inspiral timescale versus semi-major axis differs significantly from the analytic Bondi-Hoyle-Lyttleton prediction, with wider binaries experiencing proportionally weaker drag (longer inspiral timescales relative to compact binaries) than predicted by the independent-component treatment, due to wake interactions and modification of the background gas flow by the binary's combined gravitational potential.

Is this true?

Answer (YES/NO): YES